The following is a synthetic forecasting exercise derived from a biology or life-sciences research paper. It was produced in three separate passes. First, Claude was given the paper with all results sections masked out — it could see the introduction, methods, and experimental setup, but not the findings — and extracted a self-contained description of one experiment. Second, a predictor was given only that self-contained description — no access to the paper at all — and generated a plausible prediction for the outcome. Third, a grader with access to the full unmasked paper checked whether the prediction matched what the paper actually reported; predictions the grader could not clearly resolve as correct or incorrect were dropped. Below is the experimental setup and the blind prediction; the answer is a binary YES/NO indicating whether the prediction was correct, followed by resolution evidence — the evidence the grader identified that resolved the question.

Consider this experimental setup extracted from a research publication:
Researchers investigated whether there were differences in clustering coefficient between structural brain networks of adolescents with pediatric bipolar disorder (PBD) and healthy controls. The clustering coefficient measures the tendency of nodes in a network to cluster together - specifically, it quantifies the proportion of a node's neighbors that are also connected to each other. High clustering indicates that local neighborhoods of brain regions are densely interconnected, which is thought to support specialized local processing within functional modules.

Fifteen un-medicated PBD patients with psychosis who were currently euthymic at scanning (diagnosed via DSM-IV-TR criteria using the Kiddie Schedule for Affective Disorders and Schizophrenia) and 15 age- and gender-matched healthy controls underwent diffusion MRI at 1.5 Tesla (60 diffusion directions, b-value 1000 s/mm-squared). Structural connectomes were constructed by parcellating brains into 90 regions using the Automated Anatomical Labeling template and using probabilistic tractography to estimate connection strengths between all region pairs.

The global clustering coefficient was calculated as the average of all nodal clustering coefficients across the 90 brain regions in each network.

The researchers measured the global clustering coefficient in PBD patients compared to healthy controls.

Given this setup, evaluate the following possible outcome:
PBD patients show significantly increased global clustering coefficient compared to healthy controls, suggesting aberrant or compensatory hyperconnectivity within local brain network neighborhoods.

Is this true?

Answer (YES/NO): NO